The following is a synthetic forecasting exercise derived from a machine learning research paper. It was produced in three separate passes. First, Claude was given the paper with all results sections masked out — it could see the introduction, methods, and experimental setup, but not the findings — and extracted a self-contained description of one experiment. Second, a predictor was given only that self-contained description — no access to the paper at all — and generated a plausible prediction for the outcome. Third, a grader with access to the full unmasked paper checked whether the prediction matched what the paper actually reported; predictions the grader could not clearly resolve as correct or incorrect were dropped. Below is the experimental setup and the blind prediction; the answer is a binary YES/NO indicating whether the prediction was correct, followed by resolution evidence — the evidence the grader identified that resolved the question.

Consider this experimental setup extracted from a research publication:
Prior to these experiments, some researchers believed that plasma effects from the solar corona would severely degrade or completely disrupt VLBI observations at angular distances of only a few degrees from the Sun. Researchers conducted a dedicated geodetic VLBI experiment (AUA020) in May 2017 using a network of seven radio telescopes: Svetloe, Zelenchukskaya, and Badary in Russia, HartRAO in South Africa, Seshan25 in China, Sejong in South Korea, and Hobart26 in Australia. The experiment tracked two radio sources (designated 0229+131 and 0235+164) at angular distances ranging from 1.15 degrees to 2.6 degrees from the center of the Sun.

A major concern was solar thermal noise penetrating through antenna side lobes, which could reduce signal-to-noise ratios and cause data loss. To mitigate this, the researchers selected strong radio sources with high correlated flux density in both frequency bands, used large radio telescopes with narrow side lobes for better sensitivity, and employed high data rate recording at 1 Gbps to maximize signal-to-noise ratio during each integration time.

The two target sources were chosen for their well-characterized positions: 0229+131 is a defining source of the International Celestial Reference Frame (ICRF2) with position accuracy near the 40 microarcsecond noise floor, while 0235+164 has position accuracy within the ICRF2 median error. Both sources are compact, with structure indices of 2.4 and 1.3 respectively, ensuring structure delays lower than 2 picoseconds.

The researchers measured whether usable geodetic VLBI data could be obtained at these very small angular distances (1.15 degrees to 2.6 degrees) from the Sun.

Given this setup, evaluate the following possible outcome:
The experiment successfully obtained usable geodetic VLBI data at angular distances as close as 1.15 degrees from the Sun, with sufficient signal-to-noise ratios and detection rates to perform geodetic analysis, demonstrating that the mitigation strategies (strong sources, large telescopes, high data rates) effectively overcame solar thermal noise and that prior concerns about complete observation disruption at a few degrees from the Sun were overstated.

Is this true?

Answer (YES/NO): YES